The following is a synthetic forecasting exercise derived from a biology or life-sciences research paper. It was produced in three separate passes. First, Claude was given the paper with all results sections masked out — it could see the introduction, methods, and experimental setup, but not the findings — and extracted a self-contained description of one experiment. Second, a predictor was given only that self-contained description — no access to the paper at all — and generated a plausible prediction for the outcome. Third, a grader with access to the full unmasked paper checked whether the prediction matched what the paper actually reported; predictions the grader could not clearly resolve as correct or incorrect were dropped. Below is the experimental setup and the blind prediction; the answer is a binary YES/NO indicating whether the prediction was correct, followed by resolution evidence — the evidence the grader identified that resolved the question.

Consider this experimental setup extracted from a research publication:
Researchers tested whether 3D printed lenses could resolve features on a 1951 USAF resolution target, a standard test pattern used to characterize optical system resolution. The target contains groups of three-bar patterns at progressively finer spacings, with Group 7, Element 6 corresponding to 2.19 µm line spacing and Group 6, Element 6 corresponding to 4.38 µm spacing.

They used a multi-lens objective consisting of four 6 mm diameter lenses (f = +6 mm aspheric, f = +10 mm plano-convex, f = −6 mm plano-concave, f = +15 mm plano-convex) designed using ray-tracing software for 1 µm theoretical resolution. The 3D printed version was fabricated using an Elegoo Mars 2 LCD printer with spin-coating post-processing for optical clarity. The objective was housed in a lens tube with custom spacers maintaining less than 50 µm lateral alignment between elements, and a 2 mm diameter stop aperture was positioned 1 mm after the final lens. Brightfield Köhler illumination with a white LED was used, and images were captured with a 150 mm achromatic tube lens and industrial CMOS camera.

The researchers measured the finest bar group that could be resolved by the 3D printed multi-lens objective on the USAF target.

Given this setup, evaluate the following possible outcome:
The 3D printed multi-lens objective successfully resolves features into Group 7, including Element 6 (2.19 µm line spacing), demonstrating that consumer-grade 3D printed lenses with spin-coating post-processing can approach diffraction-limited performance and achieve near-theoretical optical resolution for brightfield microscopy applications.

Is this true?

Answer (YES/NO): NO